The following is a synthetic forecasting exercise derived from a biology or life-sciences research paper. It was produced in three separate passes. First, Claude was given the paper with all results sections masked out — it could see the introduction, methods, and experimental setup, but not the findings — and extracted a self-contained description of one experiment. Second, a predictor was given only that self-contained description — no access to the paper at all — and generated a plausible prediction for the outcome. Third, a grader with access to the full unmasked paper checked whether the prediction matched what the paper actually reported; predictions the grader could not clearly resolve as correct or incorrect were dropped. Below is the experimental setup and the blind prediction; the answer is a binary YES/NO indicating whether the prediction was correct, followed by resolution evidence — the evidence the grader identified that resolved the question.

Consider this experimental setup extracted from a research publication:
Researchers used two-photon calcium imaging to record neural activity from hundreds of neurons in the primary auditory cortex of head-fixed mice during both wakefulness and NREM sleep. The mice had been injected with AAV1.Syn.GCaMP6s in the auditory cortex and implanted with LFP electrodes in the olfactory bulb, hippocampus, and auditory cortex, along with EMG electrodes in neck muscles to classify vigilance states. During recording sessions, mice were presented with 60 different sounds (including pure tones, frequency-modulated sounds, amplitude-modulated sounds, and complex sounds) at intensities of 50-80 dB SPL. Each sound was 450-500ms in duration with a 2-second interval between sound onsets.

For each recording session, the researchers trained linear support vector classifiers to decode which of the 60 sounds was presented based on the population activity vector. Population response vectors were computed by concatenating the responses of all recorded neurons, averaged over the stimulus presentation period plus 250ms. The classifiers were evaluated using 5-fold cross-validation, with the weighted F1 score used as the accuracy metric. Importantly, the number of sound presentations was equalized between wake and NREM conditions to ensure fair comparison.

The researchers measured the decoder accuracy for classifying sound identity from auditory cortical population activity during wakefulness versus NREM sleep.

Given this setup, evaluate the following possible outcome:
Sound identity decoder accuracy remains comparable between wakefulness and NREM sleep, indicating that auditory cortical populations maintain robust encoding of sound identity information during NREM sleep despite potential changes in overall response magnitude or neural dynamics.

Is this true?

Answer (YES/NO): NO